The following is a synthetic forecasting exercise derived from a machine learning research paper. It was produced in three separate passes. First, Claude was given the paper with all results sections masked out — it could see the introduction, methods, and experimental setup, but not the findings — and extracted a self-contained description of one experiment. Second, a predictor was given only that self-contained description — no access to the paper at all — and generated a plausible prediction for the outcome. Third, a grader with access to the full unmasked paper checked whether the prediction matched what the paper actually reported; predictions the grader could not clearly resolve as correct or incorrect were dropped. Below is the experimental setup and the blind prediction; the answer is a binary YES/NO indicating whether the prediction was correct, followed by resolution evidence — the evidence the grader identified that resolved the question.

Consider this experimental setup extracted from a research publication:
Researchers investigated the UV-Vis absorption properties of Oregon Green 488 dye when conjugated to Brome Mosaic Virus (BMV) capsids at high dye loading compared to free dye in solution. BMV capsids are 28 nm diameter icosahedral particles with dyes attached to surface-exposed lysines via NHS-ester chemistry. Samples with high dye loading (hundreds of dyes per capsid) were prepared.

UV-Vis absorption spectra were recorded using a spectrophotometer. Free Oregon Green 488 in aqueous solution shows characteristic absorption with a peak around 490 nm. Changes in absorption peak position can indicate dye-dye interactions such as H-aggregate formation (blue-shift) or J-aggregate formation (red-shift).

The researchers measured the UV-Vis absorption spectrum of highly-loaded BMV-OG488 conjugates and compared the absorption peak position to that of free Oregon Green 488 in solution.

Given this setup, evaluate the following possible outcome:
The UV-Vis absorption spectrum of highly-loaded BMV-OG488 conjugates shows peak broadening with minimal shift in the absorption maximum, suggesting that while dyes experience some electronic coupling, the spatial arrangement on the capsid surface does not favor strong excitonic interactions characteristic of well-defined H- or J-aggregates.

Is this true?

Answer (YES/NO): NO